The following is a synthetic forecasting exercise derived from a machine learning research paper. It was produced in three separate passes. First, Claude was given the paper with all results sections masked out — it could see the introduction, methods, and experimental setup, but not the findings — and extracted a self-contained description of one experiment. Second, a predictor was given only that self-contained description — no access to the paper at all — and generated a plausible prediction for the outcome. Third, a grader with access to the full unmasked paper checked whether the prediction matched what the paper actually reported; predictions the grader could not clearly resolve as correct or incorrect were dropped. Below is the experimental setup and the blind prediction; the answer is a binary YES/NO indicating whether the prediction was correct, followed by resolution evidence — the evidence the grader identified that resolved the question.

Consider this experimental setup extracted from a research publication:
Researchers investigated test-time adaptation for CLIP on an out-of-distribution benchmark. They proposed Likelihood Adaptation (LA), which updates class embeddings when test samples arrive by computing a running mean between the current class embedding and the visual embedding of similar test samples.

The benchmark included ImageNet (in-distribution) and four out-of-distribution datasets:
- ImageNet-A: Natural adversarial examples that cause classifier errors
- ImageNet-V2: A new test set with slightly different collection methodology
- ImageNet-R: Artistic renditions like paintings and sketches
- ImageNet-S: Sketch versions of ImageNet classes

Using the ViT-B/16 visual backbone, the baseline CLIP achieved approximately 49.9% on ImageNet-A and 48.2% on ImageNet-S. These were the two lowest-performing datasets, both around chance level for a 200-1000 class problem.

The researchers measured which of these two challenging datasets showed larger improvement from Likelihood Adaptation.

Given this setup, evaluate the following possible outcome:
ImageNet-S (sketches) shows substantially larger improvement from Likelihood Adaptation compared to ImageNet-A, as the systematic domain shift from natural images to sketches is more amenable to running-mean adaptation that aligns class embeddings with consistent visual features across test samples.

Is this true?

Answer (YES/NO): NO